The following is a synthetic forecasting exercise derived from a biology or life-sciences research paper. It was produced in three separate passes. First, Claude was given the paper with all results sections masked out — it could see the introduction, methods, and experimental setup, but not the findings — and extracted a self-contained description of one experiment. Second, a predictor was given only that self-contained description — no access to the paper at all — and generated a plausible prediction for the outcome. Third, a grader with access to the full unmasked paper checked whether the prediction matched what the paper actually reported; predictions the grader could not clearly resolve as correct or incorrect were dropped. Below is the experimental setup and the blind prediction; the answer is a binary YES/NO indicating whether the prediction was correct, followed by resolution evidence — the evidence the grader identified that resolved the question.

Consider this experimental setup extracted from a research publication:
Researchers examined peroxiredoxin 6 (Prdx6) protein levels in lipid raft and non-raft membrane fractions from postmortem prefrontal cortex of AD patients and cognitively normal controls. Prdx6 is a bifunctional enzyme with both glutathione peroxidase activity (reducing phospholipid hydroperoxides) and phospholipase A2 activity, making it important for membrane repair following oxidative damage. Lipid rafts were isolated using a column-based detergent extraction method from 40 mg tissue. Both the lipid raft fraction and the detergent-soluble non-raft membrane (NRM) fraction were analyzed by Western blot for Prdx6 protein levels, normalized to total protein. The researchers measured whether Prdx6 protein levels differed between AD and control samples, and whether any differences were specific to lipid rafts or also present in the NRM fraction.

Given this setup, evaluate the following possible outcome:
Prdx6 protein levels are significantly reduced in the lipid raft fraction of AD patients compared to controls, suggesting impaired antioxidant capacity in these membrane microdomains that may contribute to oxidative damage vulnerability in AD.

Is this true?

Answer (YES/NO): NO